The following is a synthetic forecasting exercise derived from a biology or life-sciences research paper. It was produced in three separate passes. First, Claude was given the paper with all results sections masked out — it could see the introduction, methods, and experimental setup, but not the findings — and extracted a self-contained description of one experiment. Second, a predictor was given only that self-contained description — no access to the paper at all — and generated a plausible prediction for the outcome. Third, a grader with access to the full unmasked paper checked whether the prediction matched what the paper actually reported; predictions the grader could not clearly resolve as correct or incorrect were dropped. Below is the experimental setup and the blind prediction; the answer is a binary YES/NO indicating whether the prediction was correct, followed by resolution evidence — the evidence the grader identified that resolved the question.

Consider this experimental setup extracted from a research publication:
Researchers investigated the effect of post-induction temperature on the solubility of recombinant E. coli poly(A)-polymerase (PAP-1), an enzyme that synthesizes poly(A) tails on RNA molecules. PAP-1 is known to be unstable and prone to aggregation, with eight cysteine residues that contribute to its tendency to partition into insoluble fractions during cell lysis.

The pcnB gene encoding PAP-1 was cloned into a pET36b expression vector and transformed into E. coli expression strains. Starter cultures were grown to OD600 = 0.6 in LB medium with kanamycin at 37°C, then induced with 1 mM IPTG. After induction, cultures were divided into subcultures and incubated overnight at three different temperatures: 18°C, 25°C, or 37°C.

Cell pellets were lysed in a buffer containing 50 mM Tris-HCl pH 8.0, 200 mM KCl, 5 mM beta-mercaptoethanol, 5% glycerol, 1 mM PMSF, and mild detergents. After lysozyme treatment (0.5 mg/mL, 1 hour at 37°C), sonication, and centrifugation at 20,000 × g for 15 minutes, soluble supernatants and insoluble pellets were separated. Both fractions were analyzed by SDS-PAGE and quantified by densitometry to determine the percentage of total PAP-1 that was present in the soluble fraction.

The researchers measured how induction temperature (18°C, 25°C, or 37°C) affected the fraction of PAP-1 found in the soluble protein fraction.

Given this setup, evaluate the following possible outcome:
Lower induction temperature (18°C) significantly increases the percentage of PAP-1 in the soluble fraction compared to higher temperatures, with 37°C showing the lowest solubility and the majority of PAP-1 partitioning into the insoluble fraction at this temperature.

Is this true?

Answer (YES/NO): NO